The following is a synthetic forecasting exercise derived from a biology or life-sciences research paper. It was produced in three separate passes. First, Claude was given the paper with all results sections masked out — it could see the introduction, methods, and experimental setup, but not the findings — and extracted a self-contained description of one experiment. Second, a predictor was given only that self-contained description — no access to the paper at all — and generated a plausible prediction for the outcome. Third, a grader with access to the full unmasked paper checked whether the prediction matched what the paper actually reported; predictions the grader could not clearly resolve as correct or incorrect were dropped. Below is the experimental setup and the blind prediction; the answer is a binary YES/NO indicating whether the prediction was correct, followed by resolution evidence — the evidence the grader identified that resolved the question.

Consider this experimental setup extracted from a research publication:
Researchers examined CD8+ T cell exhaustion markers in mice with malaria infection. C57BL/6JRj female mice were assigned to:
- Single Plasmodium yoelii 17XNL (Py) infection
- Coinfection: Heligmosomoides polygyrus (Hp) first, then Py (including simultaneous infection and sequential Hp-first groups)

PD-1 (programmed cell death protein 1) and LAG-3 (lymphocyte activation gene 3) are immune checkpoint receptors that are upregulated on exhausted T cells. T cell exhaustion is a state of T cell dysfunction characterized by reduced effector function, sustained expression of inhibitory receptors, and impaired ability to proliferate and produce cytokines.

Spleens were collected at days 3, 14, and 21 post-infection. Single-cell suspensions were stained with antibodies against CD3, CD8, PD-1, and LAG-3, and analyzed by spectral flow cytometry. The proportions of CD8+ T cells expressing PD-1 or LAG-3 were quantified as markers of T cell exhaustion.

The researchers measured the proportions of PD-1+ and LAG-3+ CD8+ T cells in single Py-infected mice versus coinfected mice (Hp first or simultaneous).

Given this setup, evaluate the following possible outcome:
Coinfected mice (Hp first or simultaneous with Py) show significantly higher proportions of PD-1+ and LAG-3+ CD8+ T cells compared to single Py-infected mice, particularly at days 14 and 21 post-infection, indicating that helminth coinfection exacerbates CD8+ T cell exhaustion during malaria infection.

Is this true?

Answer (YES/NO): NO